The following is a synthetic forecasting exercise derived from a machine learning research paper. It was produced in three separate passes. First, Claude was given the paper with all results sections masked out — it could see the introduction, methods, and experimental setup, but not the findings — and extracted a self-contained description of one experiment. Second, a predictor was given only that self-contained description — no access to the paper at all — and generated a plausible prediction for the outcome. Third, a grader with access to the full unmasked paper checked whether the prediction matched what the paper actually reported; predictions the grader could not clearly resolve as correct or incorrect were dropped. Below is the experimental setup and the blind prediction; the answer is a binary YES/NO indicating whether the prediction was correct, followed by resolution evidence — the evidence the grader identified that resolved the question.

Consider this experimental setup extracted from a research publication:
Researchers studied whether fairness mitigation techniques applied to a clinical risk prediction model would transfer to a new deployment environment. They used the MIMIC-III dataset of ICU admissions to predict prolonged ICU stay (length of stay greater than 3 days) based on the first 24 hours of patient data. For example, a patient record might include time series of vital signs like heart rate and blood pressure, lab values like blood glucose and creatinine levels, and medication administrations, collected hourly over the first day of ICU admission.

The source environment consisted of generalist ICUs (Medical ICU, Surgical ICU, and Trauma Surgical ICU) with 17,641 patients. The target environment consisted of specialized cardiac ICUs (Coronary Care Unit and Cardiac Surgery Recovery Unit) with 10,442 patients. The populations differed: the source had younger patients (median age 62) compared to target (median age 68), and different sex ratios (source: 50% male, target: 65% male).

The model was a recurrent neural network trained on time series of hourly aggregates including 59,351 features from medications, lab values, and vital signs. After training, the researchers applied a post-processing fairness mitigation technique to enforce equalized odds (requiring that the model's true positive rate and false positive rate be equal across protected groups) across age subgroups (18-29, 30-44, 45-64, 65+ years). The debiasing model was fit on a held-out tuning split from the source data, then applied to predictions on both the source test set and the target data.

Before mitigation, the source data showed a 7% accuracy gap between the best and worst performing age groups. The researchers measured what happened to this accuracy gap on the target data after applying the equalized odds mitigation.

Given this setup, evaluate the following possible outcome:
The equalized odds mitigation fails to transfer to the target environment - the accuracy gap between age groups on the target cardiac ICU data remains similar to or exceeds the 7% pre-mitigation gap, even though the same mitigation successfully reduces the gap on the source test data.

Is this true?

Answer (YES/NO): YES